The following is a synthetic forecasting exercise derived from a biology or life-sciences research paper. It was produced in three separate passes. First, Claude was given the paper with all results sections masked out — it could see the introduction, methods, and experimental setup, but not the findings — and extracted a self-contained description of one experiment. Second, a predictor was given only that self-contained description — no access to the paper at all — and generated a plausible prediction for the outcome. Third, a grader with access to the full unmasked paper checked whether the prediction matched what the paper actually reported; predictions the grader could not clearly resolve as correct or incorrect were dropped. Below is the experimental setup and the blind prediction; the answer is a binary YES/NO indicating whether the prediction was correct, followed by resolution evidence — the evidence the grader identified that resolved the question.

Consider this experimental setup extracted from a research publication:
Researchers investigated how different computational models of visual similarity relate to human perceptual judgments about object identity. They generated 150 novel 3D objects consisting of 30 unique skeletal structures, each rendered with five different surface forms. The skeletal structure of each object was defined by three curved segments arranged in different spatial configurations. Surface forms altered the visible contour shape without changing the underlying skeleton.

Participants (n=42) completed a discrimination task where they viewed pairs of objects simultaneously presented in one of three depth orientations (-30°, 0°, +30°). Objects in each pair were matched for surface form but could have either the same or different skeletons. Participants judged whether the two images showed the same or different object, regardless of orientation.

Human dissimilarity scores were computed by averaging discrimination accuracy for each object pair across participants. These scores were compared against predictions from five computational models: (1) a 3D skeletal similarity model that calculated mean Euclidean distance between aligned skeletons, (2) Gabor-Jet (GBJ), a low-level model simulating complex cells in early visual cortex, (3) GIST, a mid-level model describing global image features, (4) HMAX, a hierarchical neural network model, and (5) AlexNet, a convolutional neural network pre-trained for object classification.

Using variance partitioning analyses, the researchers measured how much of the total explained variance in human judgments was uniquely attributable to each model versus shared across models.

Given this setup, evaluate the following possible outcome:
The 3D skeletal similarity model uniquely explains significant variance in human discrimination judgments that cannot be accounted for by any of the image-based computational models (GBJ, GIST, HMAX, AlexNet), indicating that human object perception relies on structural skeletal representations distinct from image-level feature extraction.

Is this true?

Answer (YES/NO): YES